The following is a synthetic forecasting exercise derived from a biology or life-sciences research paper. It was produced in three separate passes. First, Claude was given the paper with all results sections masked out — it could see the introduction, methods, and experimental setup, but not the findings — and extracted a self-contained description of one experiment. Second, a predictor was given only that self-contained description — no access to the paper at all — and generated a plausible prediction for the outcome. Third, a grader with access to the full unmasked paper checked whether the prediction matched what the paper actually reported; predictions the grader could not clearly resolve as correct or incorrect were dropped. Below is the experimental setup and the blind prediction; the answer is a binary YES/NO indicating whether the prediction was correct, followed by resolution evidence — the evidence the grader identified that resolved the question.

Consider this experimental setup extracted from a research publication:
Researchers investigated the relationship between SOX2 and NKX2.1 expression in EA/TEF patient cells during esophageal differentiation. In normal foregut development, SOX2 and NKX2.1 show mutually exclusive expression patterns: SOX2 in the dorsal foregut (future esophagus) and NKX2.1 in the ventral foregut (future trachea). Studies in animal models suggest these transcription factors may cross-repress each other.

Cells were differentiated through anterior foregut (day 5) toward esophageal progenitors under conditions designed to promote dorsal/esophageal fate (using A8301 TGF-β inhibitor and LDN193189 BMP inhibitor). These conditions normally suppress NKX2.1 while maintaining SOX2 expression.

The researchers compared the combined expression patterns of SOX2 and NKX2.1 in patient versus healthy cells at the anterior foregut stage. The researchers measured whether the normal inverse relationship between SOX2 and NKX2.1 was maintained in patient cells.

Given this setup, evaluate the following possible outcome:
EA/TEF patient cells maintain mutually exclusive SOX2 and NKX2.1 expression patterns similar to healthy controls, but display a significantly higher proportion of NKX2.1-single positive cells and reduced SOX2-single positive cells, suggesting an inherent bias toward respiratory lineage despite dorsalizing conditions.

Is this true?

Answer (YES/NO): NO